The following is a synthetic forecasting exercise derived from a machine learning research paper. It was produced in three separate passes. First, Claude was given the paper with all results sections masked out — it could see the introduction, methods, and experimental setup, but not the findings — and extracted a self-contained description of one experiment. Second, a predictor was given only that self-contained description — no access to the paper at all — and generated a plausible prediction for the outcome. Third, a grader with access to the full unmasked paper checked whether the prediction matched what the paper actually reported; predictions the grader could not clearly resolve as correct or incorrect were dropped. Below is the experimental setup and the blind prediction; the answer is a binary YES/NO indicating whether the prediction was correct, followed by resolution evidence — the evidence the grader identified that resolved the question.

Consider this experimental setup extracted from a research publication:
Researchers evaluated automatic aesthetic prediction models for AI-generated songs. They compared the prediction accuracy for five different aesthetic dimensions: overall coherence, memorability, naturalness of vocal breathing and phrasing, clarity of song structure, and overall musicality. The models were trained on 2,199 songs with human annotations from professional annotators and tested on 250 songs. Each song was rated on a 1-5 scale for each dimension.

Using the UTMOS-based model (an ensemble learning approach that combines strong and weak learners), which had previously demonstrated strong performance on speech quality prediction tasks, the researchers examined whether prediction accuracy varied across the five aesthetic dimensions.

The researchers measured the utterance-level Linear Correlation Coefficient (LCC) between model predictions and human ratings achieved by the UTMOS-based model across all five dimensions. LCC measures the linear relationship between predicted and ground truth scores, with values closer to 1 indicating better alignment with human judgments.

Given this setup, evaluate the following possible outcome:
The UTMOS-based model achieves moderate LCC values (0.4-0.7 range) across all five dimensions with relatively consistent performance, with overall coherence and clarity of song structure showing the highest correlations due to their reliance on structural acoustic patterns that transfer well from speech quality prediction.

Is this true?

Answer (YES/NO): NO